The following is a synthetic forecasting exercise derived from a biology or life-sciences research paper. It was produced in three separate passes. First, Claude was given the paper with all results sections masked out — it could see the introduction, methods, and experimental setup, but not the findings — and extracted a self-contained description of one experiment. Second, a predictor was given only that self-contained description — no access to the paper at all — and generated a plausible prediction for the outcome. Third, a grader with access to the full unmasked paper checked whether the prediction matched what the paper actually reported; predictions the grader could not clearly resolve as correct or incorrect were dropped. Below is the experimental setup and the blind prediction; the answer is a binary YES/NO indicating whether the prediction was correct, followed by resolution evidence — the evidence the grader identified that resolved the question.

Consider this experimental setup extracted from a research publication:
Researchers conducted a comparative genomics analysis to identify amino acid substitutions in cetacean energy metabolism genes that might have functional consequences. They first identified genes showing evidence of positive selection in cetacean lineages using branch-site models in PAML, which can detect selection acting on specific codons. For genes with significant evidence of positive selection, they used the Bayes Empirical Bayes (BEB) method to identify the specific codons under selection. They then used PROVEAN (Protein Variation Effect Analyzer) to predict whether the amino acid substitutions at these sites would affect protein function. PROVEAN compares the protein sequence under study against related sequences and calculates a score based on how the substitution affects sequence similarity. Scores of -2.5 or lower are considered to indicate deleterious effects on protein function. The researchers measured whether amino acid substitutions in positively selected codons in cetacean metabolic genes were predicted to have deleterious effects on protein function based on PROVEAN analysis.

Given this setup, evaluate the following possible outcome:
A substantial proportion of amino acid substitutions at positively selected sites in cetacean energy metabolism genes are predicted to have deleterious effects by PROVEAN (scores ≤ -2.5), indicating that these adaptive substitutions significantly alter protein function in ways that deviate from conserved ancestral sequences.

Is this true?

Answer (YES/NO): YES